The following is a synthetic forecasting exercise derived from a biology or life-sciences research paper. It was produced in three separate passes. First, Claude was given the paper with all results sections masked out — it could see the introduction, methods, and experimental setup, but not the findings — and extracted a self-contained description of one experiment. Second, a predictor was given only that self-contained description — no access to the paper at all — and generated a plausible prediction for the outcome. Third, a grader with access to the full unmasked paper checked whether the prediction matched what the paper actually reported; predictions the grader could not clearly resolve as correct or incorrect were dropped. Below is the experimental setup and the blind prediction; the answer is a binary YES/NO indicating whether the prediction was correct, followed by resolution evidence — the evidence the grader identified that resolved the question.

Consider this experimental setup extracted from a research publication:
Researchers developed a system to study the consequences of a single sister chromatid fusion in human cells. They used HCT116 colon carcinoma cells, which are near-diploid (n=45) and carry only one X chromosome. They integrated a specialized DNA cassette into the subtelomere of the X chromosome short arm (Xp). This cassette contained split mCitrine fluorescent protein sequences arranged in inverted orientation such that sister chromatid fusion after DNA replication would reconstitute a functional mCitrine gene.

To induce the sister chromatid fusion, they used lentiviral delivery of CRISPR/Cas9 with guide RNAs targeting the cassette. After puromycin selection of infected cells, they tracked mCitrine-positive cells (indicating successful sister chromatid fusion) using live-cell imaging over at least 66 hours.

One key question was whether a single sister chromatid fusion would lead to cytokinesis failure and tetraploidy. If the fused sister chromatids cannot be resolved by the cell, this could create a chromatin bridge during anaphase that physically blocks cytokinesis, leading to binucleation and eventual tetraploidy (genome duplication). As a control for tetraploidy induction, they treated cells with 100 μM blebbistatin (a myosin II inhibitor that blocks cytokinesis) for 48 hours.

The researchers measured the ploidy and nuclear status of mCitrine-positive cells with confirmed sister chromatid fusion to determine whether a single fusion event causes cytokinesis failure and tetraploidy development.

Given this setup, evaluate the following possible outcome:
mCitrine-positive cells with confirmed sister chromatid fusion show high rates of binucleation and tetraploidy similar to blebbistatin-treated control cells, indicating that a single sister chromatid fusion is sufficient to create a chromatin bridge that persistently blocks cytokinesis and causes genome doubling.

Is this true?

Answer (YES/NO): NO